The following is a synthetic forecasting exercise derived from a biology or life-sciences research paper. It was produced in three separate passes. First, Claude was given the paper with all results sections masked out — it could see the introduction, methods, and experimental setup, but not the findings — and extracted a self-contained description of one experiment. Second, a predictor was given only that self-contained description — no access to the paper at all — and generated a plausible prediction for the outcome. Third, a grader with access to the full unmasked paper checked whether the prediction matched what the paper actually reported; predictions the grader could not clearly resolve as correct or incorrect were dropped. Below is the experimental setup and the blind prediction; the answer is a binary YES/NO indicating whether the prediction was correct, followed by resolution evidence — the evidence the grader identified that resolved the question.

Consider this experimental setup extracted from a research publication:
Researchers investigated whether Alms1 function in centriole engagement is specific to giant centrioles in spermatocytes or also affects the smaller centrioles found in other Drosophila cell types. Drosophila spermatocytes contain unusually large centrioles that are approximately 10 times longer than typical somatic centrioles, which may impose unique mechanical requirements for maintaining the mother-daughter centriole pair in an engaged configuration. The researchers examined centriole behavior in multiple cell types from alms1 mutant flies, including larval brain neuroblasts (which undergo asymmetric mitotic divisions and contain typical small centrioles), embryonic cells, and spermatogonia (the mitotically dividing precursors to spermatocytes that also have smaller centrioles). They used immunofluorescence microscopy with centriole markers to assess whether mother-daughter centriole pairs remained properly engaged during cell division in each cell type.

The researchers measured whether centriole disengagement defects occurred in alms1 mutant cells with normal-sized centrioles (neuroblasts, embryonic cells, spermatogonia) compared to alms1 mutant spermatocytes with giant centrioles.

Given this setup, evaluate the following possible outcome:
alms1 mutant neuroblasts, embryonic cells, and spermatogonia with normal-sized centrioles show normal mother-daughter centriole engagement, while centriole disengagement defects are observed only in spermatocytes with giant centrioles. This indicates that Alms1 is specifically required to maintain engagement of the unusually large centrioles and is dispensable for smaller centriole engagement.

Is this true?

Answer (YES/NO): YES